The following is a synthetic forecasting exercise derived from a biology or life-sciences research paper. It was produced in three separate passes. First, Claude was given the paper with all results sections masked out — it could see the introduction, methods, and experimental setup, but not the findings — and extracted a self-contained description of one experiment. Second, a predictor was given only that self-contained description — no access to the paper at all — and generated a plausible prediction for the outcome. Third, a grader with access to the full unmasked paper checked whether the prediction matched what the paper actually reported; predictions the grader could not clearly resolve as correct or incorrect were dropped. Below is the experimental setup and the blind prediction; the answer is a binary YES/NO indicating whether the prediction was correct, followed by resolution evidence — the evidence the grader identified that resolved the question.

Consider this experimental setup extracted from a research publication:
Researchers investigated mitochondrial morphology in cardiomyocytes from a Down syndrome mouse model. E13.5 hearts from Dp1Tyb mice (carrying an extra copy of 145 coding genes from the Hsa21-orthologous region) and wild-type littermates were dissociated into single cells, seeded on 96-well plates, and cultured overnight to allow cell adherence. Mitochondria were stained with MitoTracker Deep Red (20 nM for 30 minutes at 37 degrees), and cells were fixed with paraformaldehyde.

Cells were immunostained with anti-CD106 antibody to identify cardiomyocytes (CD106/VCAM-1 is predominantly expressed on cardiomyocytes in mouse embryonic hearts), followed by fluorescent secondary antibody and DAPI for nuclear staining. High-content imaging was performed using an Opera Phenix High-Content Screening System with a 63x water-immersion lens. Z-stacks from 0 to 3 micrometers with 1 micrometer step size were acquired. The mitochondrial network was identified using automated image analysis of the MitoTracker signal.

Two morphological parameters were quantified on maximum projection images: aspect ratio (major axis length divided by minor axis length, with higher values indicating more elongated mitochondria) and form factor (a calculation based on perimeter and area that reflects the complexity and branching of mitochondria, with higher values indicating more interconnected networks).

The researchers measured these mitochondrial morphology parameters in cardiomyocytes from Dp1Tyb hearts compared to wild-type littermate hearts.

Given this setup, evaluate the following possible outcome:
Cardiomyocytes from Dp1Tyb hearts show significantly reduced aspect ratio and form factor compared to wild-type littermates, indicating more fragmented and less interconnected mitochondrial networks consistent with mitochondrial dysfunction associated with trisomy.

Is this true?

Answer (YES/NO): YES